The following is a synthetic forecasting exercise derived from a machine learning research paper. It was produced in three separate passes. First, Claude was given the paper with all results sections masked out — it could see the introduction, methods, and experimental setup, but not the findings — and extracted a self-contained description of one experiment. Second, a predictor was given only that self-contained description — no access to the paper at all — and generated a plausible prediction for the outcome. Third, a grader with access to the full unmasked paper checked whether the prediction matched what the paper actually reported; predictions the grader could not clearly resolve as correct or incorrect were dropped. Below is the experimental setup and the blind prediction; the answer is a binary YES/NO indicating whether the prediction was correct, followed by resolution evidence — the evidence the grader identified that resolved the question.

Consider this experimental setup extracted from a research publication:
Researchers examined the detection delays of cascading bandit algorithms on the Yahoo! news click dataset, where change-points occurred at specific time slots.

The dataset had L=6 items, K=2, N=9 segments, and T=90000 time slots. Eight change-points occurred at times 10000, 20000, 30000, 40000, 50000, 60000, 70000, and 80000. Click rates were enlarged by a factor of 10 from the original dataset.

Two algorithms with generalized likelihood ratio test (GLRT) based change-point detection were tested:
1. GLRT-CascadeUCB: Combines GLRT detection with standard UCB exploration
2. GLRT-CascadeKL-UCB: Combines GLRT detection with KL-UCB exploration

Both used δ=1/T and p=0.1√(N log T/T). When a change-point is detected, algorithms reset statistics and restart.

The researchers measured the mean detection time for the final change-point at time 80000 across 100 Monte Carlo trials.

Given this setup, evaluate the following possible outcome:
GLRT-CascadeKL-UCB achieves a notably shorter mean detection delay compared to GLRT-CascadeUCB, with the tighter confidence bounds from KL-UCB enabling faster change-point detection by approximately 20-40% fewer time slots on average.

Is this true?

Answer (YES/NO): NO